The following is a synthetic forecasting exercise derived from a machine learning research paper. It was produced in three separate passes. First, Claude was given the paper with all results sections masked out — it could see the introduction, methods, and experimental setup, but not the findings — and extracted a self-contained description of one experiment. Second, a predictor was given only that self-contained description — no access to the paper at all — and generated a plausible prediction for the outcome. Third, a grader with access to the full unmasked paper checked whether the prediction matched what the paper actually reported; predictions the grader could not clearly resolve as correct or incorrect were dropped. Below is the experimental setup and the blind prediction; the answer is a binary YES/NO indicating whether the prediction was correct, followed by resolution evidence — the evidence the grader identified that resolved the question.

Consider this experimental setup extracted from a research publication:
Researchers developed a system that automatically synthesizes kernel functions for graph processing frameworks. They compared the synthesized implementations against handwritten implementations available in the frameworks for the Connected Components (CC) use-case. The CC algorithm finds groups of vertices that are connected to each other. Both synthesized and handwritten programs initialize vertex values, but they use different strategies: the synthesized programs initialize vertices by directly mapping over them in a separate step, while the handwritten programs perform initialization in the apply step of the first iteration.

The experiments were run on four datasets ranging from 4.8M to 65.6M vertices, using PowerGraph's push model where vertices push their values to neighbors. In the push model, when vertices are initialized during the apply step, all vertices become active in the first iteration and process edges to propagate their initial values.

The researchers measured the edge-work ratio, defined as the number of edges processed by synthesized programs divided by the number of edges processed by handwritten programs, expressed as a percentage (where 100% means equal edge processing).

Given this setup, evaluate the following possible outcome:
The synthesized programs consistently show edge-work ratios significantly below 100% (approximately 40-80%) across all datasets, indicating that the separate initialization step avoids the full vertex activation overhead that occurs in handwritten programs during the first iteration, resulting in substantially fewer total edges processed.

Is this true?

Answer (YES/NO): NO